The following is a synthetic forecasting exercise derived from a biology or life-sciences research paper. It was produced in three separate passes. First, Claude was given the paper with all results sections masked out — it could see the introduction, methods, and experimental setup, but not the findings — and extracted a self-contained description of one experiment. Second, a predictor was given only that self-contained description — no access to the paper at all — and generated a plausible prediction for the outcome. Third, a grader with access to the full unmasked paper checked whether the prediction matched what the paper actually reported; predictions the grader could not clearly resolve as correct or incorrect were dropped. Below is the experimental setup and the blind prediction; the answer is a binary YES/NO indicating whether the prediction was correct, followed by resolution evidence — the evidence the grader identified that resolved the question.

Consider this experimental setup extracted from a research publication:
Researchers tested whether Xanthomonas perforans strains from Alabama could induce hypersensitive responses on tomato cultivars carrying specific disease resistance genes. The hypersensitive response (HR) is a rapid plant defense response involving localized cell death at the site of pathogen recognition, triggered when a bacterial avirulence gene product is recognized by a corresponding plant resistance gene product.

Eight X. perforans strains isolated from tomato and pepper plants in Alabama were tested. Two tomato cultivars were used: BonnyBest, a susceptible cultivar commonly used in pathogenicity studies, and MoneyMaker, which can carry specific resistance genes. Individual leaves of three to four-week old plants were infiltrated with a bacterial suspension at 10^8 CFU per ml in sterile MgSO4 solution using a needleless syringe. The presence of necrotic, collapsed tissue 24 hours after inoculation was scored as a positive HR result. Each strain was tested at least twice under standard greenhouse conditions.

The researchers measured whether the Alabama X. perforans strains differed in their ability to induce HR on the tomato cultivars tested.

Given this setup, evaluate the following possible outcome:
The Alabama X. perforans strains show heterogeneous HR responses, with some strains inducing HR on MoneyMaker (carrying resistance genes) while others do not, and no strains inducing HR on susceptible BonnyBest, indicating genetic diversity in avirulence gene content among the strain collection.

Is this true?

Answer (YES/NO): NO